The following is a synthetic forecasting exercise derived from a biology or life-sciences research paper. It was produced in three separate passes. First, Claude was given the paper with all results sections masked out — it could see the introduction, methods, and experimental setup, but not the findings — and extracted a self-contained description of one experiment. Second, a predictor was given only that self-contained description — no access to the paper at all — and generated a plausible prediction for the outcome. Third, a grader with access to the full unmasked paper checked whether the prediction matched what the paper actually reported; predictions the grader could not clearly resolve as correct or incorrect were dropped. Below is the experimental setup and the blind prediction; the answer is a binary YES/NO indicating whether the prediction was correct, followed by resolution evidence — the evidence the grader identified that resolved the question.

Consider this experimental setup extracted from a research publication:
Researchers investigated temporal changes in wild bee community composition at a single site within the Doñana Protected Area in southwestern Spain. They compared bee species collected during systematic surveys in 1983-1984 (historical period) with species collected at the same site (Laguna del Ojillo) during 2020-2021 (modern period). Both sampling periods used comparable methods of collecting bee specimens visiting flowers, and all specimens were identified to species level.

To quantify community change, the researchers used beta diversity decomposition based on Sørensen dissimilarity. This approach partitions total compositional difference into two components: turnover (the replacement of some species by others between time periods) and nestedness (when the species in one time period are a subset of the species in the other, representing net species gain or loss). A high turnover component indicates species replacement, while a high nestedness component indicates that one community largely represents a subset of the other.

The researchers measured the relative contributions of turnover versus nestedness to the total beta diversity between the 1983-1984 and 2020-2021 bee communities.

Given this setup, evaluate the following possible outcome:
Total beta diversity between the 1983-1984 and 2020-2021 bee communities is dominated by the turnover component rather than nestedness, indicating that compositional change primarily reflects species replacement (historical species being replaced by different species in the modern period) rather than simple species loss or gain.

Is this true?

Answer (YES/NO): YES